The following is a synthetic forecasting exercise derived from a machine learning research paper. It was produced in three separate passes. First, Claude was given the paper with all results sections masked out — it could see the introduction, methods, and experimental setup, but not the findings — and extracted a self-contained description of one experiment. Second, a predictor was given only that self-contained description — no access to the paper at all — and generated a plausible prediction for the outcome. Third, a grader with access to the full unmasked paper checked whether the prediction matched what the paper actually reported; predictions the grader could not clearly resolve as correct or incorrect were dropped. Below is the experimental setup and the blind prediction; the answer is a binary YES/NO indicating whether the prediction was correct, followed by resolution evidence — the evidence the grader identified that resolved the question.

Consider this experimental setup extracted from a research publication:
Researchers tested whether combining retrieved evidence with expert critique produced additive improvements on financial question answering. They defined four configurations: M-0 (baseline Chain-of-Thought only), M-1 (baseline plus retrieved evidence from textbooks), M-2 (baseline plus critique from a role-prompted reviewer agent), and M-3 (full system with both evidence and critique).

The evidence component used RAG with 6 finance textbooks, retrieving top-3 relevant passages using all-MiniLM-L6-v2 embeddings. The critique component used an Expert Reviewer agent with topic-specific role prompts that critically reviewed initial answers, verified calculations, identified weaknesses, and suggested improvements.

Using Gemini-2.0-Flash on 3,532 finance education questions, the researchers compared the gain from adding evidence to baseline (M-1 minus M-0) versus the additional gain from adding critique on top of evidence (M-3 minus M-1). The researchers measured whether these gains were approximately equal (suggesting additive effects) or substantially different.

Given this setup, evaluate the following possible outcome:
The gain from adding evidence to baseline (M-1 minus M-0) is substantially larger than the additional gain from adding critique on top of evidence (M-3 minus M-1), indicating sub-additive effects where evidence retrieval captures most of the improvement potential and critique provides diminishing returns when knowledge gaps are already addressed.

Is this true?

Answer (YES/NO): NO